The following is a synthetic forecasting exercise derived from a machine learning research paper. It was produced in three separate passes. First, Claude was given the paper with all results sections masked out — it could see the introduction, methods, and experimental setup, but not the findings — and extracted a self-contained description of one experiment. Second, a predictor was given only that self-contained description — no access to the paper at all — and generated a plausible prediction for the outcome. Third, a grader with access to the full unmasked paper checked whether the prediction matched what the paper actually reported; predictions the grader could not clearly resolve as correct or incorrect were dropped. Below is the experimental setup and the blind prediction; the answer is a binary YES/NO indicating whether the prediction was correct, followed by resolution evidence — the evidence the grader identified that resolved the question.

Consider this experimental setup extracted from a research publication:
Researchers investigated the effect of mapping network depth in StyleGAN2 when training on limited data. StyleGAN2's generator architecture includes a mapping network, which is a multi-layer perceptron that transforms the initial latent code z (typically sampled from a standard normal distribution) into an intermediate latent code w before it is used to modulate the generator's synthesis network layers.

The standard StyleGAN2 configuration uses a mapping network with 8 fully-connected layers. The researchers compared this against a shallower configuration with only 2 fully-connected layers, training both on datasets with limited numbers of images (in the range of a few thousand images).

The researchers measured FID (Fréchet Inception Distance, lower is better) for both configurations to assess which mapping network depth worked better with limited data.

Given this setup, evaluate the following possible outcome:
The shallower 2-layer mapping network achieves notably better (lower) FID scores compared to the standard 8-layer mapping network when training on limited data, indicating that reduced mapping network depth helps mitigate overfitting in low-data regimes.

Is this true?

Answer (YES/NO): NO